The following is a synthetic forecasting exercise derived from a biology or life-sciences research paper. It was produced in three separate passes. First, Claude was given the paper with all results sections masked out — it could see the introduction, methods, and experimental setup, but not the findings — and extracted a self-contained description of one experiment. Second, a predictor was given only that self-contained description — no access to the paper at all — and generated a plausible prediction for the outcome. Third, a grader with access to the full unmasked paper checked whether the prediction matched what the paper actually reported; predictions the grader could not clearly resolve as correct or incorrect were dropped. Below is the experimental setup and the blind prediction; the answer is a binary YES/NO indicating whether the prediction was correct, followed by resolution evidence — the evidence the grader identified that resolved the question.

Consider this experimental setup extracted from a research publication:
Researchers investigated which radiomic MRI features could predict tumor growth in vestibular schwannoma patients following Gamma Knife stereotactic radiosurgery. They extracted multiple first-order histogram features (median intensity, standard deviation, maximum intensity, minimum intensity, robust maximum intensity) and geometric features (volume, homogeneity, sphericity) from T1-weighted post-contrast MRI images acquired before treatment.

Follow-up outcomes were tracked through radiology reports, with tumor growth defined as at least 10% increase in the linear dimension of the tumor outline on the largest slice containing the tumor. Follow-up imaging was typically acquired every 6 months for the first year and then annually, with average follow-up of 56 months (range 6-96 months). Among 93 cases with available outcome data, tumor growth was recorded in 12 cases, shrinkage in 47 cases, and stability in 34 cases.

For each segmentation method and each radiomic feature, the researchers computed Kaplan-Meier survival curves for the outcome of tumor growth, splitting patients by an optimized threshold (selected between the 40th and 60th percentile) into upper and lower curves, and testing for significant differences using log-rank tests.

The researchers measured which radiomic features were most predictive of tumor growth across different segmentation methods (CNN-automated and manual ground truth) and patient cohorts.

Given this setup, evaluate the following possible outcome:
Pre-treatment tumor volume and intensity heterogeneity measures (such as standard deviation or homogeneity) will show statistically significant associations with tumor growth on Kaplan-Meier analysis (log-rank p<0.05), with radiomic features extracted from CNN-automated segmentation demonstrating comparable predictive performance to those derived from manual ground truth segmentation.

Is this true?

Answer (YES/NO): NO